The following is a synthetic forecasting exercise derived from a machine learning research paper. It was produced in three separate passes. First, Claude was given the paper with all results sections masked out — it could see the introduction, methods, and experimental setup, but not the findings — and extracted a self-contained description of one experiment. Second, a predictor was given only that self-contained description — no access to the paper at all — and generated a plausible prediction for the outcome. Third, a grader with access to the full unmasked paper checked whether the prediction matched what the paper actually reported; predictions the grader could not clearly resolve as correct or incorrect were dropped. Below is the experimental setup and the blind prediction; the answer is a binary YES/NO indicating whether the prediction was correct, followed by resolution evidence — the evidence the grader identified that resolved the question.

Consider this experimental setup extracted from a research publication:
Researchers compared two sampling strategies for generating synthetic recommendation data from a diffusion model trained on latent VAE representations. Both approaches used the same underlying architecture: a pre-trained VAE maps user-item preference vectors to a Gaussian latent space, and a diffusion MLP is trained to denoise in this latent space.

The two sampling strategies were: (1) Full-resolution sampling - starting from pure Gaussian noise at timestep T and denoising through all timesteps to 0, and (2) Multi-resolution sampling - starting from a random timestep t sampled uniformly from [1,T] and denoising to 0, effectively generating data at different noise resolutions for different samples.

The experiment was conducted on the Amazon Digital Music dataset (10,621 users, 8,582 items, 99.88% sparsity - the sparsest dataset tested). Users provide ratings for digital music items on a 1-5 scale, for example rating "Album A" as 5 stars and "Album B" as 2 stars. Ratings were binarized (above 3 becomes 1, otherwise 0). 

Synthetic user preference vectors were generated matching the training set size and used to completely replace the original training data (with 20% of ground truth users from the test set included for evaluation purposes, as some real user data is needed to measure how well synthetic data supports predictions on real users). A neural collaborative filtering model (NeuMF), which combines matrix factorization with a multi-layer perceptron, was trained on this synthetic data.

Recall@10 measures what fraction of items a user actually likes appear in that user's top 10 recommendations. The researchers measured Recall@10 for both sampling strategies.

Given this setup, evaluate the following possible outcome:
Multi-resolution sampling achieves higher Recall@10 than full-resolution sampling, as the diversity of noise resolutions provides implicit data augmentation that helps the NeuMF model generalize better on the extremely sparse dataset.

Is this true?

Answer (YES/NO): YES